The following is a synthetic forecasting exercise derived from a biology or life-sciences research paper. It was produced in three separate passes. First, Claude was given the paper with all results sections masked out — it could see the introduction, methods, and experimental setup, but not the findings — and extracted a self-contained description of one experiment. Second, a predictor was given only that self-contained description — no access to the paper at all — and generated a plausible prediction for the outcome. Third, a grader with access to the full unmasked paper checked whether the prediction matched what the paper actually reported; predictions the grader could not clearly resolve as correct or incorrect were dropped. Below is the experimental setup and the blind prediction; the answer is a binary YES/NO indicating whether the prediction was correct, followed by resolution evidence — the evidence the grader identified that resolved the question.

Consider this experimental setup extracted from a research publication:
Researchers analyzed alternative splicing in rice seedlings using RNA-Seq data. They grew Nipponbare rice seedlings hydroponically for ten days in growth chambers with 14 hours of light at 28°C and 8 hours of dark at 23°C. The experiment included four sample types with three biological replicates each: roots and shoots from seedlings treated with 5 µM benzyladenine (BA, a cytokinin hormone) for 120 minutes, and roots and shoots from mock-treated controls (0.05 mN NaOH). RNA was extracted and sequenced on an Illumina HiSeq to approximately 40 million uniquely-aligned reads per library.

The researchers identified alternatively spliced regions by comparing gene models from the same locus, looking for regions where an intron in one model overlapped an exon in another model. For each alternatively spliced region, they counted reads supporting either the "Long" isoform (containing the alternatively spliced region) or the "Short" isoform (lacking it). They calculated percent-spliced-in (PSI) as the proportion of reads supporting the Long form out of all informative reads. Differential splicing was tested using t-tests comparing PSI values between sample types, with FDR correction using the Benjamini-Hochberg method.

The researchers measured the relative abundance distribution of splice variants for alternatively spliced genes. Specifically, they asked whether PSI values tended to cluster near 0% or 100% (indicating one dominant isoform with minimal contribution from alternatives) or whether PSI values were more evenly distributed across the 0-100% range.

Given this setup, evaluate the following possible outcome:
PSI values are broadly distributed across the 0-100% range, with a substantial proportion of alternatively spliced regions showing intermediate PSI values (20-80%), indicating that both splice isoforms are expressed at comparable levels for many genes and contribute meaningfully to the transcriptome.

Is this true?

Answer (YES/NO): NO